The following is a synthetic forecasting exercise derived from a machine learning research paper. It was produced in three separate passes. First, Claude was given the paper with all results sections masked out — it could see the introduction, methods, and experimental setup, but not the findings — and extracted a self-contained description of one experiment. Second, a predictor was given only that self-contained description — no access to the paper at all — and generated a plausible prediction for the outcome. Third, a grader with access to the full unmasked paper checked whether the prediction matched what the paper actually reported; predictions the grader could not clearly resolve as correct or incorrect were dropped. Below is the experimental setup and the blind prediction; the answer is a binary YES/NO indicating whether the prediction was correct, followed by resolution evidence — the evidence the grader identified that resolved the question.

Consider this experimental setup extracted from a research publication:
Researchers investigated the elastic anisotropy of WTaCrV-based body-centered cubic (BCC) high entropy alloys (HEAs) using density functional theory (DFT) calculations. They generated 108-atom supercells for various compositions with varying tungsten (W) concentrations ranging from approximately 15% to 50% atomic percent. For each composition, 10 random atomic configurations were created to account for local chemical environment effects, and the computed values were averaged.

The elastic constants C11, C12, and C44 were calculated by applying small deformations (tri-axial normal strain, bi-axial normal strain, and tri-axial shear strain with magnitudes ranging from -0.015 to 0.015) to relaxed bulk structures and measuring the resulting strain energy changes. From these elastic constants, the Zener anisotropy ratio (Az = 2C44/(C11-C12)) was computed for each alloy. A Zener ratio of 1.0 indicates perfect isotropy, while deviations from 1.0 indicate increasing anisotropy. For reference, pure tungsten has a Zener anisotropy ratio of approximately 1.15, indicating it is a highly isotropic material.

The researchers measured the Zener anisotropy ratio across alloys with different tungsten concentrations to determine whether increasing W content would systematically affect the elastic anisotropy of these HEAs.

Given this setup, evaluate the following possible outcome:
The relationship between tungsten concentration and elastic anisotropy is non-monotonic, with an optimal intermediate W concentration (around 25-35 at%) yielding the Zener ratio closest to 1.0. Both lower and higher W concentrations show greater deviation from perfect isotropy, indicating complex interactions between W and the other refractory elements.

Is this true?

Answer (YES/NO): NO